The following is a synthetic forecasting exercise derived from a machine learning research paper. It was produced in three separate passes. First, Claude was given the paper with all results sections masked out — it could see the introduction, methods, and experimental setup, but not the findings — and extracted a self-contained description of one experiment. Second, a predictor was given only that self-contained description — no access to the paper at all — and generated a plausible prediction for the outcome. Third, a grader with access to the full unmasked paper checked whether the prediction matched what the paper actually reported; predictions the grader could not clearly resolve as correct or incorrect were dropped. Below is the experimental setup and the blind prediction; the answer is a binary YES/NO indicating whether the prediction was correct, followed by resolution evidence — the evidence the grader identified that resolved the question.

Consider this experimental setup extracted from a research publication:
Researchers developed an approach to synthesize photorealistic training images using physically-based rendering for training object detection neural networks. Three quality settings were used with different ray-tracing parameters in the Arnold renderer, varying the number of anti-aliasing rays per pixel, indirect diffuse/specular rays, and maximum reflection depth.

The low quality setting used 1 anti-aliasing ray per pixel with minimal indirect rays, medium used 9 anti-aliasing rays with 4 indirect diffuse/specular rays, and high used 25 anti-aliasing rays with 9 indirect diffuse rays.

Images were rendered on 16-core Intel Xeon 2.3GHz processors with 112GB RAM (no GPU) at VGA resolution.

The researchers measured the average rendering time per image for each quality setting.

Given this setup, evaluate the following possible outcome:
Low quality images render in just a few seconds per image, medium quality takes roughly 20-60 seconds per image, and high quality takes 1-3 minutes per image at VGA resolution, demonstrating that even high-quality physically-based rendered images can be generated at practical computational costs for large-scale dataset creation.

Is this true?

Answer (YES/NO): NO